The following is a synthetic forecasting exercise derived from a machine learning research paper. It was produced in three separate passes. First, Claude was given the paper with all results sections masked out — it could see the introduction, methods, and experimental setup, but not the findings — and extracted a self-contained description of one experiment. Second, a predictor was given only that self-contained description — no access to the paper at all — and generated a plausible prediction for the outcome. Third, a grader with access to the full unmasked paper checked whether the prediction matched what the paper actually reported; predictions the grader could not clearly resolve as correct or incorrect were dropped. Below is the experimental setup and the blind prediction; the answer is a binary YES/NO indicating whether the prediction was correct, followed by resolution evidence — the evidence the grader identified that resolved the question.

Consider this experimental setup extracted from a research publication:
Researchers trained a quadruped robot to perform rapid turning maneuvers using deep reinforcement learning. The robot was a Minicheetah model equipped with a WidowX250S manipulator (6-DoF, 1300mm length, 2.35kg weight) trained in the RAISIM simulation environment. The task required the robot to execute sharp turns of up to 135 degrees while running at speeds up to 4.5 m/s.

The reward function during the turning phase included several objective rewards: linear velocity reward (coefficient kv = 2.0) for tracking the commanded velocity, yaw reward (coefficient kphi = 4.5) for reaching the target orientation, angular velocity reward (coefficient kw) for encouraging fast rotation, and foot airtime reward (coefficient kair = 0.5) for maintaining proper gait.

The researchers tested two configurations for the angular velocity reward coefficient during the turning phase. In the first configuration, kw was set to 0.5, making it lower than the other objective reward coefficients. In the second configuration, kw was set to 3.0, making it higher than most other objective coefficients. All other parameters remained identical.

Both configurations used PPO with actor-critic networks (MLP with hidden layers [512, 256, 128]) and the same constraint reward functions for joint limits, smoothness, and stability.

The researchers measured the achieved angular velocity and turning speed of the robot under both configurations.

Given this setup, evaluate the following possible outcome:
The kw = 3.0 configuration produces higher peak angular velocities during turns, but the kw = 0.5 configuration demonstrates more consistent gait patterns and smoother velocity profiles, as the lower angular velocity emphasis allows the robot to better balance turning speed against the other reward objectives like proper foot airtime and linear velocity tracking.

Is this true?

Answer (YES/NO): NO